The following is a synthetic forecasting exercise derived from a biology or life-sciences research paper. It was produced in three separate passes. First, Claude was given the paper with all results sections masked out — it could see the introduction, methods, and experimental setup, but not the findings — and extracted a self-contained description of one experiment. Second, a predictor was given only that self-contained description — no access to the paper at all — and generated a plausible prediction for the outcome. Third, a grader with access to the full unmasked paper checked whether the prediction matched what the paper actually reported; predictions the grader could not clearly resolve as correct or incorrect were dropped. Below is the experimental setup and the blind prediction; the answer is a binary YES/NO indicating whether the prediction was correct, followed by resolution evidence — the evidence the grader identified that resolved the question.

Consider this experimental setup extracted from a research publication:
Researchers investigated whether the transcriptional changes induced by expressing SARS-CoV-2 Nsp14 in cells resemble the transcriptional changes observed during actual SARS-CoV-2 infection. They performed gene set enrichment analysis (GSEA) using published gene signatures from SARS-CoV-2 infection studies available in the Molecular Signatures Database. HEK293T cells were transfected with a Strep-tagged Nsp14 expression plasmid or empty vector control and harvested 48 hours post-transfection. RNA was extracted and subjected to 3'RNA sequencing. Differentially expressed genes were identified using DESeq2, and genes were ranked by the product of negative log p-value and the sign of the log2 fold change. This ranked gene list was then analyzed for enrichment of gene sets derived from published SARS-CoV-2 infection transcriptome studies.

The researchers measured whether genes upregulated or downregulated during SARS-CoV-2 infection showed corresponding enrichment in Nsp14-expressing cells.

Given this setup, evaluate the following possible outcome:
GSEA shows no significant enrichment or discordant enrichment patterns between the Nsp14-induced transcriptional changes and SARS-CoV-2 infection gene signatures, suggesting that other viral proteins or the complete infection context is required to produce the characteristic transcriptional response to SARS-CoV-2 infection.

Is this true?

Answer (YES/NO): NO